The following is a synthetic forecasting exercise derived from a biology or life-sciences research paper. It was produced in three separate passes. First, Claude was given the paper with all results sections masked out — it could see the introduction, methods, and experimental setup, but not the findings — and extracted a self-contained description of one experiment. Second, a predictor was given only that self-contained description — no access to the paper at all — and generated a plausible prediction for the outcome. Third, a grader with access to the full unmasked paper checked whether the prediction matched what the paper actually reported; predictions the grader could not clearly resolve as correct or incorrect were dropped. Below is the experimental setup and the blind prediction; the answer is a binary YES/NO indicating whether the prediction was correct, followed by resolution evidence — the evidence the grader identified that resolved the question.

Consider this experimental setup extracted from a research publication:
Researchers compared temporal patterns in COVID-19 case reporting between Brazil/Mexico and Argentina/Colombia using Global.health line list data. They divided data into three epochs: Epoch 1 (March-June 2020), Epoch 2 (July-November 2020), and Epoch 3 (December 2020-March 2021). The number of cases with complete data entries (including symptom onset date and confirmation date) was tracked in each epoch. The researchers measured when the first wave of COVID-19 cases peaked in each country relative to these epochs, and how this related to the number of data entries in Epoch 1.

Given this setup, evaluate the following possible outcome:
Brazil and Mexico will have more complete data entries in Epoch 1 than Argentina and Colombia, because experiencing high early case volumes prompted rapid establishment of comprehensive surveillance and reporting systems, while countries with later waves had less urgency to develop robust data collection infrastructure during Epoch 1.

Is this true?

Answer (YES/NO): NO